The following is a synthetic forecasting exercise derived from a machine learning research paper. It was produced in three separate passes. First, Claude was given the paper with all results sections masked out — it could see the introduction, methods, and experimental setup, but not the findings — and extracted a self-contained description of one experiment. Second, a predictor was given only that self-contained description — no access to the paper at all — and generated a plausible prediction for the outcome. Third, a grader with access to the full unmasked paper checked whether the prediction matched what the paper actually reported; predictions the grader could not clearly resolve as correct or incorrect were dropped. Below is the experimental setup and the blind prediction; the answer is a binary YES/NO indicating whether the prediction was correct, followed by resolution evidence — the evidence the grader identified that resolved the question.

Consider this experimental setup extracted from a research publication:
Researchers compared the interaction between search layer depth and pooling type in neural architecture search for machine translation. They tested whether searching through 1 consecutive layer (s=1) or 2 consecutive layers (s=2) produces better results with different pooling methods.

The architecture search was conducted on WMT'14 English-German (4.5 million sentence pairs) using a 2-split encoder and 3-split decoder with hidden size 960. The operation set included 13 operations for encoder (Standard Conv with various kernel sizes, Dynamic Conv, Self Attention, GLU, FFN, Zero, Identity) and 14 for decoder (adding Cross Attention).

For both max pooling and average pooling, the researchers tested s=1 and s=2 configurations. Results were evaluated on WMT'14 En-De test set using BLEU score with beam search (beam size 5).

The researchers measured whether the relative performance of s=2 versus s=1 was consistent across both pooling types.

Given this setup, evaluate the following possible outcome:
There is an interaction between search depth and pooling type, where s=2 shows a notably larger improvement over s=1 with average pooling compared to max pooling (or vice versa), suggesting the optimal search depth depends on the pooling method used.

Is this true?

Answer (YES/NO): YES